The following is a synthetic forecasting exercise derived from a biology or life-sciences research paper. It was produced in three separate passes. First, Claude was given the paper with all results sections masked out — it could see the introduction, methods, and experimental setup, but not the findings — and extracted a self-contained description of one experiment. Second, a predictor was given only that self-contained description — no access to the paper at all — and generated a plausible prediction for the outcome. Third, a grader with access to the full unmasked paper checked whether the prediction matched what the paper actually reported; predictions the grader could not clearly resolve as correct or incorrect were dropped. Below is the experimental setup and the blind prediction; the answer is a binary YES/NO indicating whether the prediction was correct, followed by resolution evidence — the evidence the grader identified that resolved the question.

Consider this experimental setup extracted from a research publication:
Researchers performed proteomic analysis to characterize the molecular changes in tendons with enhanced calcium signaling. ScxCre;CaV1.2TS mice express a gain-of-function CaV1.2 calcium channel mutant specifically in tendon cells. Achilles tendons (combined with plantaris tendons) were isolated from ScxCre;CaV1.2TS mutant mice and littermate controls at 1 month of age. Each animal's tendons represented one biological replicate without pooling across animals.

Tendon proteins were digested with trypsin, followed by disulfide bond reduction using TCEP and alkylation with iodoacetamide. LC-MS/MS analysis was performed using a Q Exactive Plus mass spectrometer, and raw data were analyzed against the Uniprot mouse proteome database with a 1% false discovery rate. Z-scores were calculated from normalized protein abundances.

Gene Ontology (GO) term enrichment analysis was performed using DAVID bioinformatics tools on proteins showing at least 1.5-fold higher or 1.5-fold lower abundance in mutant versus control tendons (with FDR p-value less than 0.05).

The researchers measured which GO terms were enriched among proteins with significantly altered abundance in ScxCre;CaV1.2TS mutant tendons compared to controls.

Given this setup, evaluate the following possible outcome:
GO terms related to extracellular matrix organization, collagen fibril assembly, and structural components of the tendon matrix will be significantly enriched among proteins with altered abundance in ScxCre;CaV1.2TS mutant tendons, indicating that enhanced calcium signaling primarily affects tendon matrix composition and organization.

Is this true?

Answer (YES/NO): YES